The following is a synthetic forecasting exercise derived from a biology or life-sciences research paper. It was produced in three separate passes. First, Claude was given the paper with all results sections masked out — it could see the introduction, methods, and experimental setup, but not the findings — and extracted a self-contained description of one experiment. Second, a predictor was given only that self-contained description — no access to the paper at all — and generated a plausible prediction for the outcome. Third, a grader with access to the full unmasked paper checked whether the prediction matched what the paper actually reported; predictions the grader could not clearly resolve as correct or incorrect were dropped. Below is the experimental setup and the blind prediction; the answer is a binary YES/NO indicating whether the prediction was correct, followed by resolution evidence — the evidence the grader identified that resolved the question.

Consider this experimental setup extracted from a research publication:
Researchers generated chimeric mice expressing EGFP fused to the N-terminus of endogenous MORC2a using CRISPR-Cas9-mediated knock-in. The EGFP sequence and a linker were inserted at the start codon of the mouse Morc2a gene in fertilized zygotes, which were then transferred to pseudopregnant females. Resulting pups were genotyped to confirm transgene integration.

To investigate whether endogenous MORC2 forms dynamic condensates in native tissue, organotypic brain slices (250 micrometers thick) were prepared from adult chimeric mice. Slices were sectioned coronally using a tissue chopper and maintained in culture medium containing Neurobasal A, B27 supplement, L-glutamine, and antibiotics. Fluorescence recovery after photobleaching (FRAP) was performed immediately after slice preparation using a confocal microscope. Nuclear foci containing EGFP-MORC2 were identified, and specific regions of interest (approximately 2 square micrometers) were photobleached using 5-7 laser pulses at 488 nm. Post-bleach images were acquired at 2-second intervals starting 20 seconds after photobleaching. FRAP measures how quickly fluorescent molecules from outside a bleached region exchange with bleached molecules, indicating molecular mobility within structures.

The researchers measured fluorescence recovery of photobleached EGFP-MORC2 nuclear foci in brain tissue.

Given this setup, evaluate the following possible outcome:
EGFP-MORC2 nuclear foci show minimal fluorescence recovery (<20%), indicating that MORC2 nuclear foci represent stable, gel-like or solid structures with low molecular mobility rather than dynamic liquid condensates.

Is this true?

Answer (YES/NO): NO